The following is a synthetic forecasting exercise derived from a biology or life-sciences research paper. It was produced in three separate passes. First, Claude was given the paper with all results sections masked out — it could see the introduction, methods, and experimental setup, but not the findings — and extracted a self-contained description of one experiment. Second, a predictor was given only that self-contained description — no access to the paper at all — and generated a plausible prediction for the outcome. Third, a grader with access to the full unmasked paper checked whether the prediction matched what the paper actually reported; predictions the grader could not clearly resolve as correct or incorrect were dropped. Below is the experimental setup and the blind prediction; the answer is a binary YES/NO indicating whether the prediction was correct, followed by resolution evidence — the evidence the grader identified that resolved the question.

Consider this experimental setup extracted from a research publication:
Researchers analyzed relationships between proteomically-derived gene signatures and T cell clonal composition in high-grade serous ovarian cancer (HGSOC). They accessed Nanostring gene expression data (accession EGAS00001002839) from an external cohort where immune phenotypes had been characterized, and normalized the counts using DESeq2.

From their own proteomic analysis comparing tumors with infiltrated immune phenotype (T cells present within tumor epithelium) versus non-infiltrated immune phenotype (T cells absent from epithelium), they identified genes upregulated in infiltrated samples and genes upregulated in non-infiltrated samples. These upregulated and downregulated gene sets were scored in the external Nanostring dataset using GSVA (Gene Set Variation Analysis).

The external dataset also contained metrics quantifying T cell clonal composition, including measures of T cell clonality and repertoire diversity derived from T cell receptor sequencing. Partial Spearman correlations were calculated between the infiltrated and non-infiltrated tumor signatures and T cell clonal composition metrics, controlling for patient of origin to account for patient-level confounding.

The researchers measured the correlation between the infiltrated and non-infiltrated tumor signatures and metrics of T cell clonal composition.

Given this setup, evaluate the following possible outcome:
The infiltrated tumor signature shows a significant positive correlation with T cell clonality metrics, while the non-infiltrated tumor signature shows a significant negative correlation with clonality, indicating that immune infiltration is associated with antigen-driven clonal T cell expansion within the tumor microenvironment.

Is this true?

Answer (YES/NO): NO